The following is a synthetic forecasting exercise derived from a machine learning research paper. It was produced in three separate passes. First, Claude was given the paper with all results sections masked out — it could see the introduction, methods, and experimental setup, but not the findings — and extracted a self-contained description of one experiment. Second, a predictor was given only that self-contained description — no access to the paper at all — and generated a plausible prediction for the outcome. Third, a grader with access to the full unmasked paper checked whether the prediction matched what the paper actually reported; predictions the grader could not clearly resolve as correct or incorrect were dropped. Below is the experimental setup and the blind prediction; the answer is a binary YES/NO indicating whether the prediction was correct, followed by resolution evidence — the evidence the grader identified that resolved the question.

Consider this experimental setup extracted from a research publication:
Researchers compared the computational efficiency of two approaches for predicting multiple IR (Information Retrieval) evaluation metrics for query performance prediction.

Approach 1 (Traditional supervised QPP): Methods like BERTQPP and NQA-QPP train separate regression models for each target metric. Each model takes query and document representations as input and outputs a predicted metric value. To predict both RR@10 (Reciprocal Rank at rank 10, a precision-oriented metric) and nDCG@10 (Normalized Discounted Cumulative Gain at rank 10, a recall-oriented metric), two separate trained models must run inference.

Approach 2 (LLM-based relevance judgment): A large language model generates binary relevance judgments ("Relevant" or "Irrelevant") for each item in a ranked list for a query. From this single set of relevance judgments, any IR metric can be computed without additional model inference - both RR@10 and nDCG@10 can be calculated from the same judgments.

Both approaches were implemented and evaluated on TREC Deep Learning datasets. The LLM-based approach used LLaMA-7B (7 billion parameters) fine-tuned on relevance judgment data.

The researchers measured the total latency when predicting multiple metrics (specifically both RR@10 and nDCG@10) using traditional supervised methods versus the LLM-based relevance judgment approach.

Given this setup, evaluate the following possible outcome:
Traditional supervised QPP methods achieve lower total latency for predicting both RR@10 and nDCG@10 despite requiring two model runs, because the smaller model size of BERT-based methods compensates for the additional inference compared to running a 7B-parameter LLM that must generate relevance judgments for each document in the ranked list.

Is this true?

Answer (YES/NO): NO